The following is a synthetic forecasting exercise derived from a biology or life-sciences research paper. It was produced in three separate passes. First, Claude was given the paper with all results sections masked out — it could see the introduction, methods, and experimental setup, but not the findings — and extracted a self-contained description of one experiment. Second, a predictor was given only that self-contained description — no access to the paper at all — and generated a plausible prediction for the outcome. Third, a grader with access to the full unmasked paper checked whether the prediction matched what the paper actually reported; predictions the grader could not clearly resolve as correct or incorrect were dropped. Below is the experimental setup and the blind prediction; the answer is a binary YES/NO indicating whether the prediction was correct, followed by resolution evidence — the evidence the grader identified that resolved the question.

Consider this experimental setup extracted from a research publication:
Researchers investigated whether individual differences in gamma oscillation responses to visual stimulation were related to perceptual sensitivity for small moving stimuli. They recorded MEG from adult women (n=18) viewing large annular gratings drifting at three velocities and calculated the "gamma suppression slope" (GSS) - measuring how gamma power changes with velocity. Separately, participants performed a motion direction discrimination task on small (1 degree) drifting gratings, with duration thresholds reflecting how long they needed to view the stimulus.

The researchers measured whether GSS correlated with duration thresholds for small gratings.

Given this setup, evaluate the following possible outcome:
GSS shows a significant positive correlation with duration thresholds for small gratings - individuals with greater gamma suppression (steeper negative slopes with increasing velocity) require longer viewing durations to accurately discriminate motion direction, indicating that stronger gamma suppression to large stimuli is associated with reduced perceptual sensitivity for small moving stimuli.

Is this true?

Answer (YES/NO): NO